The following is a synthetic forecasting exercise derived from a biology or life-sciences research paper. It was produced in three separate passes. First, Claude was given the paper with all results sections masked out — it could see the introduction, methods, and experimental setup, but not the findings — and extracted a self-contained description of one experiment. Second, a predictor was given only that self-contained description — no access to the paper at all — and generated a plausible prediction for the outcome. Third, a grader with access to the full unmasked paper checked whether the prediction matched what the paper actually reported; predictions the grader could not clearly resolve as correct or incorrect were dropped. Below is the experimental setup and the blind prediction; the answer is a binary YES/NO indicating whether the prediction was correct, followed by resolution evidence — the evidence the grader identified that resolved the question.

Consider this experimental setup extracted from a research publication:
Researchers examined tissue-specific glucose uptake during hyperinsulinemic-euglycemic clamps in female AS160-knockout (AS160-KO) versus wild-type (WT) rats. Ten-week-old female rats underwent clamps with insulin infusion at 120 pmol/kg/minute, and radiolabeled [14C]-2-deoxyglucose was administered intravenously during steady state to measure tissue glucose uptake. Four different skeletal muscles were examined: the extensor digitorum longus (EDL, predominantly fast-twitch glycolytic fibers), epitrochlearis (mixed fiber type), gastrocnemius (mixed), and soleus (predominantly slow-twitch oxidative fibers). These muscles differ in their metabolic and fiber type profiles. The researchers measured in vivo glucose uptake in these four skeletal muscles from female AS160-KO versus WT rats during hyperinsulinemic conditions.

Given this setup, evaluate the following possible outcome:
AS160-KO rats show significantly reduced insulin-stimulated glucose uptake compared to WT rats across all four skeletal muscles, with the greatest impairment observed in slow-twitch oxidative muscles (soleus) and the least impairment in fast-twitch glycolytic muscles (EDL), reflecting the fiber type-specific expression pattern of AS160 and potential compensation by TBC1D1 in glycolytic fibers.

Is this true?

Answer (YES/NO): NO